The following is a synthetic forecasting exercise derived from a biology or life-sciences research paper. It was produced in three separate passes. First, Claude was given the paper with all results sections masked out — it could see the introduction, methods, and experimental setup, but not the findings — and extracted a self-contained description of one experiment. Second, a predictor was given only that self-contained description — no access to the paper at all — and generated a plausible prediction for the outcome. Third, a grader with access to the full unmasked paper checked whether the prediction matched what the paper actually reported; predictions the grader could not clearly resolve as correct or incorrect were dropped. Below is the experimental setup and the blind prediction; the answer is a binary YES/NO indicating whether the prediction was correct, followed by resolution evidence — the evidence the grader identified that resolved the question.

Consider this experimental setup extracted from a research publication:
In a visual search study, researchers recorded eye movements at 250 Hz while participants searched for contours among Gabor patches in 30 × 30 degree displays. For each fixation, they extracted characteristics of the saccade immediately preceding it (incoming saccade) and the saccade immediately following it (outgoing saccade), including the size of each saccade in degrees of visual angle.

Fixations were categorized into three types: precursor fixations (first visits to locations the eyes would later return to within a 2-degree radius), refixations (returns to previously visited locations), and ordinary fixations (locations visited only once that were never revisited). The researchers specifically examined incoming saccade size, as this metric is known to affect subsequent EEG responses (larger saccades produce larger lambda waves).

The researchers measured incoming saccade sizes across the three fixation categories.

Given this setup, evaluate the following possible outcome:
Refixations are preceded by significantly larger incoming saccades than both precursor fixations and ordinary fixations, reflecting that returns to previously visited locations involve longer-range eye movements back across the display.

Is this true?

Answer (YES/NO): NO